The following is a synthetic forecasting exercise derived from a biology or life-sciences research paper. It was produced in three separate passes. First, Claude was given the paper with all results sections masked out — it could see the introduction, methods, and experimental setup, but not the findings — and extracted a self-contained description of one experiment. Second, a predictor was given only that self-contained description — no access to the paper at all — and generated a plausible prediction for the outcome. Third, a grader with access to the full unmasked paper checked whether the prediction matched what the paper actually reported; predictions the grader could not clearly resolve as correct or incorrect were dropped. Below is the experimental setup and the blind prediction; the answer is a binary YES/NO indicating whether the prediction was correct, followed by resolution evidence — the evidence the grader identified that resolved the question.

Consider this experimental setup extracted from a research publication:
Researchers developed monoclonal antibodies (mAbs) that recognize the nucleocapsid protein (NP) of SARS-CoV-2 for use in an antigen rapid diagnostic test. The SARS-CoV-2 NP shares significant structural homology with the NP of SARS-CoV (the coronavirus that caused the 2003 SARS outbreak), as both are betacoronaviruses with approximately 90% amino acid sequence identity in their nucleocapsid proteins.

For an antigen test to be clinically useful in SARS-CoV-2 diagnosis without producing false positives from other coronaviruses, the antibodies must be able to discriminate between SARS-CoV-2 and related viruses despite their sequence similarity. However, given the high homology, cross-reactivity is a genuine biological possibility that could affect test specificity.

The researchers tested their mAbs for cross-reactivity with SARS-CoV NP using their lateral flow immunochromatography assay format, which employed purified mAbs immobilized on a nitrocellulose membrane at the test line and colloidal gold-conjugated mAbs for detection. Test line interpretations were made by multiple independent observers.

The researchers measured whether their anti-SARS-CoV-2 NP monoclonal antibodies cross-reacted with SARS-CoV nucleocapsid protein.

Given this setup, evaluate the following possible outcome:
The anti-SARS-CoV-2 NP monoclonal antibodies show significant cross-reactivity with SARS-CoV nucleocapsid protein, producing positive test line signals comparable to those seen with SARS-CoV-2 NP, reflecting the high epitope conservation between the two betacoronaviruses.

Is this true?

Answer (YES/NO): NO